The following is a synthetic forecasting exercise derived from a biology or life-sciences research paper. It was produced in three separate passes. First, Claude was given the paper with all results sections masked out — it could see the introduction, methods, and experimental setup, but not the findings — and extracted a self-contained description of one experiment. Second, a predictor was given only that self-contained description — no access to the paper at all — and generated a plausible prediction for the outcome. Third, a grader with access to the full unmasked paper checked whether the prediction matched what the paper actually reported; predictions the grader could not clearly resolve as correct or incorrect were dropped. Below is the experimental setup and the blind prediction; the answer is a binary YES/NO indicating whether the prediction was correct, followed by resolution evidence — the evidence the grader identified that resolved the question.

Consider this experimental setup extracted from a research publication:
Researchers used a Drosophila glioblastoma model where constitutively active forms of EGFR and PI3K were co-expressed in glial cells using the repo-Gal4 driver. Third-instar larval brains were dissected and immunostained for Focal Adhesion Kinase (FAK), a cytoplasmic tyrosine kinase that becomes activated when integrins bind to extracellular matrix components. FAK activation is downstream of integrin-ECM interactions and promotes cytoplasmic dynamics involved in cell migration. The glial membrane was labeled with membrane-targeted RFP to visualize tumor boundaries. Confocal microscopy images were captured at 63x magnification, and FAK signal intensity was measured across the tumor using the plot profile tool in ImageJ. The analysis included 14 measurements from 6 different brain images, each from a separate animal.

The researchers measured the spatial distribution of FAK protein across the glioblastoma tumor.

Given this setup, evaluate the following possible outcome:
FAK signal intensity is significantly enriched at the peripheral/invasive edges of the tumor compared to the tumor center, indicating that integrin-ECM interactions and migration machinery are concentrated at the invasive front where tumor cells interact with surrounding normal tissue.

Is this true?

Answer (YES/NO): YES